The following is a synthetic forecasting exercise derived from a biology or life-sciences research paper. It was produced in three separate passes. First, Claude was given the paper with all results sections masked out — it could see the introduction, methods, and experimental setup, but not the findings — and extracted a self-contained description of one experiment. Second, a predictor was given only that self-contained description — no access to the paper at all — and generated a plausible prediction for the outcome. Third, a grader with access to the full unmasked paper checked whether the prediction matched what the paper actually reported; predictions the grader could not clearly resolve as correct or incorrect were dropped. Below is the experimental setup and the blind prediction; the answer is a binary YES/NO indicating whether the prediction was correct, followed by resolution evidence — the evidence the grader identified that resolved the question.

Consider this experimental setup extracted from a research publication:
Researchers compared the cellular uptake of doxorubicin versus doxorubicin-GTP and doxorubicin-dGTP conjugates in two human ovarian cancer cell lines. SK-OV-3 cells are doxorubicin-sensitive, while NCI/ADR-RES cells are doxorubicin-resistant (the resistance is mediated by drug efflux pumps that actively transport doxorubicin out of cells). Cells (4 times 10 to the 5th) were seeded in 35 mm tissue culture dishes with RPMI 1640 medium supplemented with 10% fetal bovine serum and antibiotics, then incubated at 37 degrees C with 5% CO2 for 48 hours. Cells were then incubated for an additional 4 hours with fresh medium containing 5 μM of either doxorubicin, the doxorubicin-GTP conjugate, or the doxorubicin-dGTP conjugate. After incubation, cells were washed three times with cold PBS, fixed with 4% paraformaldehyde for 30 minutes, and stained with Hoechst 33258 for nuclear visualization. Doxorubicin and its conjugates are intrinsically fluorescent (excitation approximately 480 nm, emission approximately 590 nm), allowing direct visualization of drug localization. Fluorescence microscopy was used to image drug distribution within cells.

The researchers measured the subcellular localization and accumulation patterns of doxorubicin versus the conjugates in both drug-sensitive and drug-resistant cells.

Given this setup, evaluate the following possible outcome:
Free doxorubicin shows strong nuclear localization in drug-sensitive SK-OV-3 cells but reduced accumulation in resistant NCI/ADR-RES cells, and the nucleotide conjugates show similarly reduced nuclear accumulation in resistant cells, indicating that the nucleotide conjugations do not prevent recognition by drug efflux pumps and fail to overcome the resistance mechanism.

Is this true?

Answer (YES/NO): NO